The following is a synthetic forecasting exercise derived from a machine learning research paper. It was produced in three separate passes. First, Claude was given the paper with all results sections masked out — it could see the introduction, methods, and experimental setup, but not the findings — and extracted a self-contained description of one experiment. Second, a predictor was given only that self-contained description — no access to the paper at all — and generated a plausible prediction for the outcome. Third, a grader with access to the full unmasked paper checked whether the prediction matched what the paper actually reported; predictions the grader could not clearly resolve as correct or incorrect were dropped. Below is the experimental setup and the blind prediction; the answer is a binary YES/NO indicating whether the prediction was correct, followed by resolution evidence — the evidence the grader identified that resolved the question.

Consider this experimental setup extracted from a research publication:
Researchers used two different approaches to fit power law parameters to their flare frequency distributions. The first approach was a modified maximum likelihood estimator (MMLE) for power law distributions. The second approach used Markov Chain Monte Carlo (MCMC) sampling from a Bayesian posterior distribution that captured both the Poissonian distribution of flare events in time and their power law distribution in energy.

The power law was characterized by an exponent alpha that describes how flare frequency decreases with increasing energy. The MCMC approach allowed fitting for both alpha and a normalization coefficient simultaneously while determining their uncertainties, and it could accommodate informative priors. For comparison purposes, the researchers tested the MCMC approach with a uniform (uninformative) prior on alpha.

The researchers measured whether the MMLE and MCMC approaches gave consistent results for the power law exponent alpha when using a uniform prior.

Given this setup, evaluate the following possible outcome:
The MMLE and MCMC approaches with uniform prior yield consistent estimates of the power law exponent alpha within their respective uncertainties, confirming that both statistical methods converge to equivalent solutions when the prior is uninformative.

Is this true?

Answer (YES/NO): YES